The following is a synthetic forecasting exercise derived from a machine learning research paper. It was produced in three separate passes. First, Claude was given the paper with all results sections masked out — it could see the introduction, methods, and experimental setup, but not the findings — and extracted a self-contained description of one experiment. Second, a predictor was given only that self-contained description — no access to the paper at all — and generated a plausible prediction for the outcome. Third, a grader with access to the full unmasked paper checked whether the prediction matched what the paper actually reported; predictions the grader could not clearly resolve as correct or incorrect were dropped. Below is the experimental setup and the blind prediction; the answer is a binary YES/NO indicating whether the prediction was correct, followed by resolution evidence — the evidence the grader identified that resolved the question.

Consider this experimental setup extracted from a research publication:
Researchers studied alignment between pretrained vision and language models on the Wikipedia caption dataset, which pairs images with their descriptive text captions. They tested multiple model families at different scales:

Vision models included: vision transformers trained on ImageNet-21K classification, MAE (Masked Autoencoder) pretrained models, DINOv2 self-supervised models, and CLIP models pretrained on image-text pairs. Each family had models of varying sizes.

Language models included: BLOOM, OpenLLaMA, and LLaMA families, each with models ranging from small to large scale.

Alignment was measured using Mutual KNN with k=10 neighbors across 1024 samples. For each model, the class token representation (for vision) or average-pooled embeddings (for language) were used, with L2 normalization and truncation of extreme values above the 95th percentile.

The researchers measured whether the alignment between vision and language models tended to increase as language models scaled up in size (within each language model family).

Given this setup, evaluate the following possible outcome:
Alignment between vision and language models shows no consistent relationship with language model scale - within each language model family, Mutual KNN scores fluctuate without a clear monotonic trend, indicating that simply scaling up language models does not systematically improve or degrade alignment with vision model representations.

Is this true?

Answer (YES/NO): NO